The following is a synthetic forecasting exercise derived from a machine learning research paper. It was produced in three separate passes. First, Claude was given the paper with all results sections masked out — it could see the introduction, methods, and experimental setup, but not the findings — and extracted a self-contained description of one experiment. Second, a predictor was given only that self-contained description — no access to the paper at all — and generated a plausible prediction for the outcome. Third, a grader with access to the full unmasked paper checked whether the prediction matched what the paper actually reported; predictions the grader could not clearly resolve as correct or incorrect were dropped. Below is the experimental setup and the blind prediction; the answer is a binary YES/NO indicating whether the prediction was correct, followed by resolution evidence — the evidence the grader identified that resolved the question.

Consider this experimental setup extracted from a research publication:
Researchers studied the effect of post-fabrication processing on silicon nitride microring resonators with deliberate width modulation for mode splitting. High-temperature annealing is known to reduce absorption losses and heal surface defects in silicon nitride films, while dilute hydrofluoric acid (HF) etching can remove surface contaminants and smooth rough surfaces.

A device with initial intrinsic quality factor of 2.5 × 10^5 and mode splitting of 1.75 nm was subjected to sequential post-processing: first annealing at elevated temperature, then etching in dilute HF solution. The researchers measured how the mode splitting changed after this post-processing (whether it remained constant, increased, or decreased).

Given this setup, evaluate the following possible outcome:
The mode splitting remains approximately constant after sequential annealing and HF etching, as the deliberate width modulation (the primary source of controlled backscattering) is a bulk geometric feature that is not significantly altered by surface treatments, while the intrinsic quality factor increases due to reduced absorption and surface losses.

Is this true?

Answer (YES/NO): NO